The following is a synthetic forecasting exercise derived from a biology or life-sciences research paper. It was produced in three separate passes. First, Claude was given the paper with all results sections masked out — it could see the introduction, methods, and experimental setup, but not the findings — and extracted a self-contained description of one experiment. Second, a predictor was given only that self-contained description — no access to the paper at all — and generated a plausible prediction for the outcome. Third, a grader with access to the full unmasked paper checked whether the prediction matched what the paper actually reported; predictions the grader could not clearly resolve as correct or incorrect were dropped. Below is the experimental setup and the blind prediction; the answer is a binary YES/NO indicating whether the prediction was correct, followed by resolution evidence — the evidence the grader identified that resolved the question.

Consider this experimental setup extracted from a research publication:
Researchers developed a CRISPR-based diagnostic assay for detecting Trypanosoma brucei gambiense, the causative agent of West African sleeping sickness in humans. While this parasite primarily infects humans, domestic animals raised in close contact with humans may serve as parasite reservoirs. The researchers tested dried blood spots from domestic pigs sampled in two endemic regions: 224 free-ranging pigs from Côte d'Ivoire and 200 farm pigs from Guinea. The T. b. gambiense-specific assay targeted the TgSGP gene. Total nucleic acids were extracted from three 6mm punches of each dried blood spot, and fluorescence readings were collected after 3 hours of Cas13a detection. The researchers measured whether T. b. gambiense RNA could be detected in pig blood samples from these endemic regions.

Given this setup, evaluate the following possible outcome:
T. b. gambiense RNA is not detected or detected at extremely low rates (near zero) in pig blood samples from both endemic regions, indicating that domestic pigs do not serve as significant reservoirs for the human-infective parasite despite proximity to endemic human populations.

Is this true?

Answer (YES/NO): YES